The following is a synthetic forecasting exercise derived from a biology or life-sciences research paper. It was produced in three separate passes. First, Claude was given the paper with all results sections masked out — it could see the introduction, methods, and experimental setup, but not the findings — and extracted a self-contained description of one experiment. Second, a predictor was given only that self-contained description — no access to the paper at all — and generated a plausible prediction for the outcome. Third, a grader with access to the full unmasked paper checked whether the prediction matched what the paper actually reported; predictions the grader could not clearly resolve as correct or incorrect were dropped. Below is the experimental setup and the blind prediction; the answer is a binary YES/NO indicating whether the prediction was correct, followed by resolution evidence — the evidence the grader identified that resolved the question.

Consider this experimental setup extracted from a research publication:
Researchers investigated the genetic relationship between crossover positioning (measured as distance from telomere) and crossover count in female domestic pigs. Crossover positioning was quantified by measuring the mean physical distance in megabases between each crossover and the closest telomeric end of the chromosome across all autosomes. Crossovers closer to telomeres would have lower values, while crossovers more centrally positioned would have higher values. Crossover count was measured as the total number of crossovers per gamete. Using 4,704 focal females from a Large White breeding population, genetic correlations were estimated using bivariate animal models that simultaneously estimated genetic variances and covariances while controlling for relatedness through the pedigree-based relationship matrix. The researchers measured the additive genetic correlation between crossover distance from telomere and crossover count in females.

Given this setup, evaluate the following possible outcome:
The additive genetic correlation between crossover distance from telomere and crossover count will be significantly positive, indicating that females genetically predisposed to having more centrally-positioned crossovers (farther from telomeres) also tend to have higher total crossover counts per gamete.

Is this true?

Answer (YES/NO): YES